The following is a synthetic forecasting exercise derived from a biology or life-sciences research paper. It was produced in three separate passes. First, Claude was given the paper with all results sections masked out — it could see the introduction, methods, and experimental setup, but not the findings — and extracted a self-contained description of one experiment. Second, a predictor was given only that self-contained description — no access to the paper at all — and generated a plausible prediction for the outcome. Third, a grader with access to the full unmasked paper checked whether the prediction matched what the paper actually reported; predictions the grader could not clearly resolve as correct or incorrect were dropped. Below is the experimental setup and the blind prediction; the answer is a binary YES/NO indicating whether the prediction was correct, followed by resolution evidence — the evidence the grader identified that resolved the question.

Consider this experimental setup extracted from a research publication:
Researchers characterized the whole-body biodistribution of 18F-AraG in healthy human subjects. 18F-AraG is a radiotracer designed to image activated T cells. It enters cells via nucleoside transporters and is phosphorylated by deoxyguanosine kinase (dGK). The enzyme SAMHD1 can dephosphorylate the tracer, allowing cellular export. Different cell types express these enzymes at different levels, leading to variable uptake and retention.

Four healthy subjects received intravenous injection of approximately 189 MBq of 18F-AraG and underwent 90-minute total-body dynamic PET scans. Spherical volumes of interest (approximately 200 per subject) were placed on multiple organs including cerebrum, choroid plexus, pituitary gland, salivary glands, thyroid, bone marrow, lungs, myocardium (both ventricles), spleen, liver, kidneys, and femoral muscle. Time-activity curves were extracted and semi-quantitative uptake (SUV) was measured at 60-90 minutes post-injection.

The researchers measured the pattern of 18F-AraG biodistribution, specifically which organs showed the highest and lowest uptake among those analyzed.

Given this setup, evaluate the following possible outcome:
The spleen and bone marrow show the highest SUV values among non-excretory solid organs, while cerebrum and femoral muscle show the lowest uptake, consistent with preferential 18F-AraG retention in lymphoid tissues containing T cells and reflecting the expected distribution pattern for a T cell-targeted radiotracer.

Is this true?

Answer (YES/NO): NO